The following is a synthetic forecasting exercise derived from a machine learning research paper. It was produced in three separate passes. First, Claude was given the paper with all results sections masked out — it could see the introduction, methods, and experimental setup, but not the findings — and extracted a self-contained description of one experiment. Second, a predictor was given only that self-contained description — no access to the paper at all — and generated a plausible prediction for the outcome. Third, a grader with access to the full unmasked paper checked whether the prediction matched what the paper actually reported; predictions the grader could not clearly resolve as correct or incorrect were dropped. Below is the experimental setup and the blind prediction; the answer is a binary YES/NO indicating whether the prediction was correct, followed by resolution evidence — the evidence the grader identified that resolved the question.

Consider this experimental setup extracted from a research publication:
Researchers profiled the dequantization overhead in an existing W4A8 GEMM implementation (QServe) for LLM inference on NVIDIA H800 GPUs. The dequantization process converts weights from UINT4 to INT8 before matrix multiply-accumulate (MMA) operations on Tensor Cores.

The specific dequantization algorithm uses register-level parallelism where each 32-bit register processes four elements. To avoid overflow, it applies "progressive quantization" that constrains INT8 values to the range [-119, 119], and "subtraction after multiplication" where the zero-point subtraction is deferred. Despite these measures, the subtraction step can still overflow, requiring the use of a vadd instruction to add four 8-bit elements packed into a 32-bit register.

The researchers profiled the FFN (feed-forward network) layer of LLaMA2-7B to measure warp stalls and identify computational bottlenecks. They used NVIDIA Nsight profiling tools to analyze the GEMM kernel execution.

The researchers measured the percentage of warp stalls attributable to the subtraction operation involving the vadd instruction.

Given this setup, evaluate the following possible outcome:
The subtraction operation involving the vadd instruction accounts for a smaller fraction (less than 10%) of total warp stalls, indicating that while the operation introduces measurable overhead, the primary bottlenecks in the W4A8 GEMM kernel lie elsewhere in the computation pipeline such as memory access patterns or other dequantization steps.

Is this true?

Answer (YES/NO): NO